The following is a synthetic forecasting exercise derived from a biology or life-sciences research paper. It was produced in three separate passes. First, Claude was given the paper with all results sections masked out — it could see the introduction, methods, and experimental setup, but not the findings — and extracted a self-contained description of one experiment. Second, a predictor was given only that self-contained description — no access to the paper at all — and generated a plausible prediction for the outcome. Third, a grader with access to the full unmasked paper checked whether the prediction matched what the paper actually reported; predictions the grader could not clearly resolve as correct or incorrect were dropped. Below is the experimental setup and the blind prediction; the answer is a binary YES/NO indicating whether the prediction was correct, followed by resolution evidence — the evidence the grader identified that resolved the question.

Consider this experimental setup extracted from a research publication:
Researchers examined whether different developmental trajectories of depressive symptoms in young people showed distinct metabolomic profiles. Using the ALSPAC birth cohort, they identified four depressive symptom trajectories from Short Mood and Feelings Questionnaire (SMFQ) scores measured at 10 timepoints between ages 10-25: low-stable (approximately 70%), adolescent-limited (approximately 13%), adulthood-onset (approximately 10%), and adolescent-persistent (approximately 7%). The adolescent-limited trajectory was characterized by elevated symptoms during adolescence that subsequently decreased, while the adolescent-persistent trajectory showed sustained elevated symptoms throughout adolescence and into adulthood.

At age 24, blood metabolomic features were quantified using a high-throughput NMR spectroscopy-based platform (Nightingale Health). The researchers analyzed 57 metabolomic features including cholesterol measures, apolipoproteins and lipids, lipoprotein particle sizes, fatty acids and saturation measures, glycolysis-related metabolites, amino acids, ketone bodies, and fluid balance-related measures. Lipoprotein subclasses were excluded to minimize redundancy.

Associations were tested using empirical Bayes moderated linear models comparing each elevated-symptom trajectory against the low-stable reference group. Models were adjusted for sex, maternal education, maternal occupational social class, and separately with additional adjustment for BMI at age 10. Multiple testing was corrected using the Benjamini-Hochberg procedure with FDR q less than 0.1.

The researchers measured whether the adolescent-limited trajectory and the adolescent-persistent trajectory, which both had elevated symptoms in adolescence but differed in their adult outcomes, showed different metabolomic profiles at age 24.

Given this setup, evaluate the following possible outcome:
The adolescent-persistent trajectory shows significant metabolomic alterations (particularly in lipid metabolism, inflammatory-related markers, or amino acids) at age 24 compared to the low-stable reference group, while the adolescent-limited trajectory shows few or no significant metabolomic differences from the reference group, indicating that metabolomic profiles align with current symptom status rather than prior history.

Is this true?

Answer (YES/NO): NO